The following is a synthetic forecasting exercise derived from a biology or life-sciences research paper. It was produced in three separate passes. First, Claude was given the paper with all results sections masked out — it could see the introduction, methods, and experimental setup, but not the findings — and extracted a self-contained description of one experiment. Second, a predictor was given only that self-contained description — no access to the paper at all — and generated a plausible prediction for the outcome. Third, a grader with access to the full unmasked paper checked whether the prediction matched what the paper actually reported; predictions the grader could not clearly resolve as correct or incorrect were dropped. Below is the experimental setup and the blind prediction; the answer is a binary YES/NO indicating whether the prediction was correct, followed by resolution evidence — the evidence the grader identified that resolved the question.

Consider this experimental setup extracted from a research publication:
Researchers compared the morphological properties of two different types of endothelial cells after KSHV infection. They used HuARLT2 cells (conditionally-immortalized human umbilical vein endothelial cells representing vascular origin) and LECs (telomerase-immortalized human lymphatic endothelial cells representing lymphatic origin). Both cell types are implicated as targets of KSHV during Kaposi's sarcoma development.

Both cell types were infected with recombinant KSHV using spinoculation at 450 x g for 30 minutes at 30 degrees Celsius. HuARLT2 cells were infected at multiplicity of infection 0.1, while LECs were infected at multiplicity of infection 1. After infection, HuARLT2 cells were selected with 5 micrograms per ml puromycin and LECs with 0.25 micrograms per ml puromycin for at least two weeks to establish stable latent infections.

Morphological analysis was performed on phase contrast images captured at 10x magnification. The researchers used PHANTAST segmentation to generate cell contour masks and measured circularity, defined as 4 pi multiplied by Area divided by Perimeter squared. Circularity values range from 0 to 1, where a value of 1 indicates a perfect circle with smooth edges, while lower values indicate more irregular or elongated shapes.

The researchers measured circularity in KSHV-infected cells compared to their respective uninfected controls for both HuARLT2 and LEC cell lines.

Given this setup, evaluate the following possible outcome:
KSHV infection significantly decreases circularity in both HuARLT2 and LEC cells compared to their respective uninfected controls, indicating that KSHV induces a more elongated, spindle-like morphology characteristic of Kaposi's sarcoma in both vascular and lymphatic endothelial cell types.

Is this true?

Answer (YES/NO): YES